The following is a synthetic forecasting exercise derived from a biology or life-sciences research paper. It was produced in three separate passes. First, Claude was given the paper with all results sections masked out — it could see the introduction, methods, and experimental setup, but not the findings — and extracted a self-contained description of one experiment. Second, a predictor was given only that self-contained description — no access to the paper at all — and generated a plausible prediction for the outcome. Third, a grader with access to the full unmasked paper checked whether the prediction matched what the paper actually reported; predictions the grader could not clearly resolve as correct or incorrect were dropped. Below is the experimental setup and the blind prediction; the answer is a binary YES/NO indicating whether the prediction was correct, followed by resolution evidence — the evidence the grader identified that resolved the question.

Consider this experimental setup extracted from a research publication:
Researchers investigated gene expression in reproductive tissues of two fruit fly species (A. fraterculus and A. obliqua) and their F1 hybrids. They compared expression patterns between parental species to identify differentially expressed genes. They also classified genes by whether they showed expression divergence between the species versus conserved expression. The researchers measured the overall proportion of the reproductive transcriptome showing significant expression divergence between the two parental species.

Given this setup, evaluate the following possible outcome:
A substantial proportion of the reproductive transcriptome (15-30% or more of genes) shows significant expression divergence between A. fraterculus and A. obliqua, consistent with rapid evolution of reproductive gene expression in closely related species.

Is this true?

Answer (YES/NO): NO